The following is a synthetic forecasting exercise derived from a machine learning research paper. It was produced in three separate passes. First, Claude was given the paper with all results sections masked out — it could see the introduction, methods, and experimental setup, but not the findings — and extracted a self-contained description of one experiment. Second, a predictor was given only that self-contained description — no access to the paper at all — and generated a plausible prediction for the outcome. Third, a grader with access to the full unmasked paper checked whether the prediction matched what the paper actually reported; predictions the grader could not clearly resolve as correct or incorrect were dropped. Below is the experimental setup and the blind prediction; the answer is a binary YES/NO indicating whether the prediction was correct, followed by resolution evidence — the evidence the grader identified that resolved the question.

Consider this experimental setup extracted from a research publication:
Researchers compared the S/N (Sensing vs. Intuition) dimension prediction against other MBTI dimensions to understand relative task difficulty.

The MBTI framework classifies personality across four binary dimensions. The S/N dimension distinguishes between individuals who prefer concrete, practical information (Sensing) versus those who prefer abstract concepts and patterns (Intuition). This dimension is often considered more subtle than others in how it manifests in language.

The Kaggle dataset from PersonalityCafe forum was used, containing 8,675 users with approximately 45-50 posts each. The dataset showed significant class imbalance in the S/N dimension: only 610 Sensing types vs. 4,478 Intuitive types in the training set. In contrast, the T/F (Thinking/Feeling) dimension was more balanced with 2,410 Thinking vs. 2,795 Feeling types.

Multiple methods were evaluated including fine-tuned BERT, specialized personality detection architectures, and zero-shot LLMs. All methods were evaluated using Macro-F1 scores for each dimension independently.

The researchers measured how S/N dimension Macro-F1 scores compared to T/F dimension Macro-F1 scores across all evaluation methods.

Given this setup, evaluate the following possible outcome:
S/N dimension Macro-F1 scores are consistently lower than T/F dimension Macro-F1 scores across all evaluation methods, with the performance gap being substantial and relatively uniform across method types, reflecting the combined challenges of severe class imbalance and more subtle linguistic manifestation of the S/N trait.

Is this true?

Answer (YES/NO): NO